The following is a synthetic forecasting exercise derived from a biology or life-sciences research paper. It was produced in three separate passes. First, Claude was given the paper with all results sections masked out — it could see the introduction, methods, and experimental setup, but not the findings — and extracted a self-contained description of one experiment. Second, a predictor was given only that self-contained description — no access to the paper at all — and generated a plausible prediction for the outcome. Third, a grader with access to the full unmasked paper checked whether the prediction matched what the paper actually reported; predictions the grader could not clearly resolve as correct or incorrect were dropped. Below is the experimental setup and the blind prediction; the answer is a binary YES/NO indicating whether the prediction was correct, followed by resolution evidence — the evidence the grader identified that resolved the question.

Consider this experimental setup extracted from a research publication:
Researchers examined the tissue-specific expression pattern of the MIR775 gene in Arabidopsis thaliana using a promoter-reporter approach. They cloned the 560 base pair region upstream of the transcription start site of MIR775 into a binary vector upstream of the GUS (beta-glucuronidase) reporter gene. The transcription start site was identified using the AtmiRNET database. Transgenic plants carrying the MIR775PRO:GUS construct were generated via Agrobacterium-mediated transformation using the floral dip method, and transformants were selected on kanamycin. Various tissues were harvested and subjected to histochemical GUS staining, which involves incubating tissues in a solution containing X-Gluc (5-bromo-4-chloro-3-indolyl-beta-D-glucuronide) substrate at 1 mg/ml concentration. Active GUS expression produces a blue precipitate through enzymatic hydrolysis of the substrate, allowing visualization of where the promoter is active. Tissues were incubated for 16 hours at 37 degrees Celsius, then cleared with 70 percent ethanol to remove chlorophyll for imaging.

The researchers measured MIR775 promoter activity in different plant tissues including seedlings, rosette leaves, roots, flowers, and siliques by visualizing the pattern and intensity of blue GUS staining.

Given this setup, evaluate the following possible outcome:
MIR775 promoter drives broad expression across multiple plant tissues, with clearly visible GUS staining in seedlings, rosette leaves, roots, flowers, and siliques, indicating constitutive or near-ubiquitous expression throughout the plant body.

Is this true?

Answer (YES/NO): YES